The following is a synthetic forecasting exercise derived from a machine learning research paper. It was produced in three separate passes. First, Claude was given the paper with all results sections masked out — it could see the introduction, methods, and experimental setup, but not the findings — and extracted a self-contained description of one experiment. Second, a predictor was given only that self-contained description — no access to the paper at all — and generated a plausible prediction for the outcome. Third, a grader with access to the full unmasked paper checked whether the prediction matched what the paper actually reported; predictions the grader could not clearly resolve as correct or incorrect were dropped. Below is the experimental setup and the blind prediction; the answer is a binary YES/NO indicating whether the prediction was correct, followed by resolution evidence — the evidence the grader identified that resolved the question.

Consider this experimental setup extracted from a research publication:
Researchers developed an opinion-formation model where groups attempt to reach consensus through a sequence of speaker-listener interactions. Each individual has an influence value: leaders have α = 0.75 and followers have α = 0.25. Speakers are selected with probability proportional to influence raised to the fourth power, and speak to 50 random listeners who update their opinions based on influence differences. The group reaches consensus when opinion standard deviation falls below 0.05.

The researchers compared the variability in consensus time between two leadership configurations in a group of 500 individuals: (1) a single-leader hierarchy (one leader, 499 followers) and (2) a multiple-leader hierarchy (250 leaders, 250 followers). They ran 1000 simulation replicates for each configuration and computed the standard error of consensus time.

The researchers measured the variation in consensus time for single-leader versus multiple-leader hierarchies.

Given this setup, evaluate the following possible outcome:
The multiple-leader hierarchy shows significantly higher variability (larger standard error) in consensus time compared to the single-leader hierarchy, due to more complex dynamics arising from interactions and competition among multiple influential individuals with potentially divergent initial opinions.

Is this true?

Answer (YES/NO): YES